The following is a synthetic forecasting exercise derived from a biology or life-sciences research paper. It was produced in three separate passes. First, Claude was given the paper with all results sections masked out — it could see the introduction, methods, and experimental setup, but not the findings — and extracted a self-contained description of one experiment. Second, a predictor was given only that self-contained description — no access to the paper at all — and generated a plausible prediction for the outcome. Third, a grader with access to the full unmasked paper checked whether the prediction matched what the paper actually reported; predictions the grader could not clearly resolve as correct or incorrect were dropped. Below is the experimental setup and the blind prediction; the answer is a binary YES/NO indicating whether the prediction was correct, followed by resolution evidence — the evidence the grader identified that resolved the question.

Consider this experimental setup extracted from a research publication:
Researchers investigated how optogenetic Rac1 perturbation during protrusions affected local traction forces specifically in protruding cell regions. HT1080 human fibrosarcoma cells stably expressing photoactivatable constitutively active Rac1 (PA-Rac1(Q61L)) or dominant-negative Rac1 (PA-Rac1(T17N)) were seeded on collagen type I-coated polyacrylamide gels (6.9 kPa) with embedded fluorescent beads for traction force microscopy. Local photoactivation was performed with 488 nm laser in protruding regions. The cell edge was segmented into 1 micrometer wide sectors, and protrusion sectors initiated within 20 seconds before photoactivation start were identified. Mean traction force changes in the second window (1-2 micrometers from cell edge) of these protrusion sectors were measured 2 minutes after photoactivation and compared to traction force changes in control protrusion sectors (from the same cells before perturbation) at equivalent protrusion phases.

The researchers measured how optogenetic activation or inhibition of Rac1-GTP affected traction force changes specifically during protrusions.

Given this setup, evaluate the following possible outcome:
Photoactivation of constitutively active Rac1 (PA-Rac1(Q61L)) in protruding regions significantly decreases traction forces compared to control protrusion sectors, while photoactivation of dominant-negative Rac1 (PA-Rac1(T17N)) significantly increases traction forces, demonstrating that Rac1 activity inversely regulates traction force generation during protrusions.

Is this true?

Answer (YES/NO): NO